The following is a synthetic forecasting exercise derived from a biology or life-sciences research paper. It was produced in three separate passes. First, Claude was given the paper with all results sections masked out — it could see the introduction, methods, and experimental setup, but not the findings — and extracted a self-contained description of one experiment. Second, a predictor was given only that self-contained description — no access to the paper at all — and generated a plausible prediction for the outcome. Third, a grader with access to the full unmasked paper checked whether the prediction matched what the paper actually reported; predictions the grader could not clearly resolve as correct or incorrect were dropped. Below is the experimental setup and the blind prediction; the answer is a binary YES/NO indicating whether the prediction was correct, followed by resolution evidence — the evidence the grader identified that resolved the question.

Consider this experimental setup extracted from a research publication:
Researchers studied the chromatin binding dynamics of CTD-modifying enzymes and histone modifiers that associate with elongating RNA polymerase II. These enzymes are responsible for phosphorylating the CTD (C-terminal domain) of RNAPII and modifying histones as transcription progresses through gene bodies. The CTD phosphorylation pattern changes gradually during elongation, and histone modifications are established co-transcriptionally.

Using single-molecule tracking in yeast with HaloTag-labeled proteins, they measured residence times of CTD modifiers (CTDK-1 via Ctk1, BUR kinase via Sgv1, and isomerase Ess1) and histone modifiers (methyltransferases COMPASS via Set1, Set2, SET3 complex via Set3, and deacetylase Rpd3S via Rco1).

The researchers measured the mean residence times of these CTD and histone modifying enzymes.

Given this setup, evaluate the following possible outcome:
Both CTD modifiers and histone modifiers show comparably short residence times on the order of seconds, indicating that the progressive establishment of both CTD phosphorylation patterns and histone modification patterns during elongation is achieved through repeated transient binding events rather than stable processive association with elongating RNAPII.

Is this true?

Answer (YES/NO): YES